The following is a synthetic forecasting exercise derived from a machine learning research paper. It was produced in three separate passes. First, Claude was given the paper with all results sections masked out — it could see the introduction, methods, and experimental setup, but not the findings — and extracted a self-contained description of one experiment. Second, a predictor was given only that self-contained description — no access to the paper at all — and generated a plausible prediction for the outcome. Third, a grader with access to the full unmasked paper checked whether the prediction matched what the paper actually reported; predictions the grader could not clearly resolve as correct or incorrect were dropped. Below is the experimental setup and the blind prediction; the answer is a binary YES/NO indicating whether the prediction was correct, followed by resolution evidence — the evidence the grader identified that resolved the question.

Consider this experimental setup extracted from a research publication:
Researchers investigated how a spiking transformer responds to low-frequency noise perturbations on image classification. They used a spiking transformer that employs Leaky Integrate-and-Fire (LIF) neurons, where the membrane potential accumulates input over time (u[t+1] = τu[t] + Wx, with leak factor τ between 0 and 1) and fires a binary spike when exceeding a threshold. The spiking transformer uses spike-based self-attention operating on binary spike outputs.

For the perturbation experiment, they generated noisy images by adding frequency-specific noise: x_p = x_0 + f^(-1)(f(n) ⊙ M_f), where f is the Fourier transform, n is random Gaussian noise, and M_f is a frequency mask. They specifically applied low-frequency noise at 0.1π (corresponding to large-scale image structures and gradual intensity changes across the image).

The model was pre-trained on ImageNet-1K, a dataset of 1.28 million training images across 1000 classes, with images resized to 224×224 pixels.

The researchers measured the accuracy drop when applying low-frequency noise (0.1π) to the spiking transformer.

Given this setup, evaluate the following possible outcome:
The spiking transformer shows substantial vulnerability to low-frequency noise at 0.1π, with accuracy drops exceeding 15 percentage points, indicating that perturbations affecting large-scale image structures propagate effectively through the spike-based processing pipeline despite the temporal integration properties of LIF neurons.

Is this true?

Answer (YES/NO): NO